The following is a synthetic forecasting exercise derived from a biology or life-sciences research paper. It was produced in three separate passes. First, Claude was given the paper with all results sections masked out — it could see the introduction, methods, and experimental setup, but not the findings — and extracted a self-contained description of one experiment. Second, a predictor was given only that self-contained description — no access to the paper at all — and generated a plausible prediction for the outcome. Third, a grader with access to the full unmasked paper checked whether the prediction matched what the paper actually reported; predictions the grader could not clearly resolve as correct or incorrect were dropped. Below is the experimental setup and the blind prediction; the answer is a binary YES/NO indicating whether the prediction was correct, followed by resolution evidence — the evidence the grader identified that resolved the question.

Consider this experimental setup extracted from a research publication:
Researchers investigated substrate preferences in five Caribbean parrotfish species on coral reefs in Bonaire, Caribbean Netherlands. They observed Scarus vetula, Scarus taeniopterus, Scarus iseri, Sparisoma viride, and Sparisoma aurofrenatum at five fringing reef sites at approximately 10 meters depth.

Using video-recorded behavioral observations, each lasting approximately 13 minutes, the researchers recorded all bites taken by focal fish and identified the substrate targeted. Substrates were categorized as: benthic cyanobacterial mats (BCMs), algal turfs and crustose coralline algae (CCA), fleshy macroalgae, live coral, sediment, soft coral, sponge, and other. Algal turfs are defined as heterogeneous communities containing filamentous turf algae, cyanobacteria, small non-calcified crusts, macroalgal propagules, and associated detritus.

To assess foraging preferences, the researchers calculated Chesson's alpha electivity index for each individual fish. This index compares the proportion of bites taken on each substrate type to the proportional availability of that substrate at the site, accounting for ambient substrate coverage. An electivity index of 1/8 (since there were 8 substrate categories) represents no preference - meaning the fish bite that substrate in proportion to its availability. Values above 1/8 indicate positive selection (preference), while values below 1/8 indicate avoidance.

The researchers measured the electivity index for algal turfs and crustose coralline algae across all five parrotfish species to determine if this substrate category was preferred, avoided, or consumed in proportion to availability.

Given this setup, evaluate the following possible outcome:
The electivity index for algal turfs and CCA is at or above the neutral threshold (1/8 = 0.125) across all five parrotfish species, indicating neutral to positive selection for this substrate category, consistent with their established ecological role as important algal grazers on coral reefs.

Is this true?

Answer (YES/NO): YES